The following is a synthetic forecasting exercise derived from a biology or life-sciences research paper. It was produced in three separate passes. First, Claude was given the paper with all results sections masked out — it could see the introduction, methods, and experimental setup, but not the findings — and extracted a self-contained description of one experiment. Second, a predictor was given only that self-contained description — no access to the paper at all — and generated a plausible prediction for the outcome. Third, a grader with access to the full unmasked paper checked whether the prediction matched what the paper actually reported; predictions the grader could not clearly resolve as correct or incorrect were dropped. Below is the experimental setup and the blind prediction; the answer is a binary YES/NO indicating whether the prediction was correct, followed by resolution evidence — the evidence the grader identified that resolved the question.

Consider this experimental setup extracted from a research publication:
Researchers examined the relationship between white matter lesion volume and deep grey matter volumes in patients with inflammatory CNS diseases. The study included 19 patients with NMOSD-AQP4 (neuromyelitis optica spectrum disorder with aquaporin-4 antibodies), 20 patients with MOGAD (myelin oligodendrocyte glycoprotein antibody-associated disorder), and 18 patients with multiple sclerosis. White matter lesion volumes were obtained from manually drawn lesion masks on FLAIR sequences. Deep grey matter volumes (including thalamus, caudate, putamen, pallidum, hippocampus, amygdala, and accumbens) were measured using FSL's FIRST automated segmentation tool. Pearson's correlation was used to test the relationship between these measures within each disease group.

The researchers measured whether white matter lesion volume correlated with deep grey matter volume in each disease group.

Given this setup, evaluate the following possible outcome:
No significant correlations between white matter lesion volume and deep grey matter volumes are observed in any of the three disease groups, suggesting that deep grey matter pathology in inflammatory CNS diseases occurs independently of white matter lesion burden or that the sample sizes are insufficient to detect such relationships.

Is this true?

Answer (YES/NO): NO